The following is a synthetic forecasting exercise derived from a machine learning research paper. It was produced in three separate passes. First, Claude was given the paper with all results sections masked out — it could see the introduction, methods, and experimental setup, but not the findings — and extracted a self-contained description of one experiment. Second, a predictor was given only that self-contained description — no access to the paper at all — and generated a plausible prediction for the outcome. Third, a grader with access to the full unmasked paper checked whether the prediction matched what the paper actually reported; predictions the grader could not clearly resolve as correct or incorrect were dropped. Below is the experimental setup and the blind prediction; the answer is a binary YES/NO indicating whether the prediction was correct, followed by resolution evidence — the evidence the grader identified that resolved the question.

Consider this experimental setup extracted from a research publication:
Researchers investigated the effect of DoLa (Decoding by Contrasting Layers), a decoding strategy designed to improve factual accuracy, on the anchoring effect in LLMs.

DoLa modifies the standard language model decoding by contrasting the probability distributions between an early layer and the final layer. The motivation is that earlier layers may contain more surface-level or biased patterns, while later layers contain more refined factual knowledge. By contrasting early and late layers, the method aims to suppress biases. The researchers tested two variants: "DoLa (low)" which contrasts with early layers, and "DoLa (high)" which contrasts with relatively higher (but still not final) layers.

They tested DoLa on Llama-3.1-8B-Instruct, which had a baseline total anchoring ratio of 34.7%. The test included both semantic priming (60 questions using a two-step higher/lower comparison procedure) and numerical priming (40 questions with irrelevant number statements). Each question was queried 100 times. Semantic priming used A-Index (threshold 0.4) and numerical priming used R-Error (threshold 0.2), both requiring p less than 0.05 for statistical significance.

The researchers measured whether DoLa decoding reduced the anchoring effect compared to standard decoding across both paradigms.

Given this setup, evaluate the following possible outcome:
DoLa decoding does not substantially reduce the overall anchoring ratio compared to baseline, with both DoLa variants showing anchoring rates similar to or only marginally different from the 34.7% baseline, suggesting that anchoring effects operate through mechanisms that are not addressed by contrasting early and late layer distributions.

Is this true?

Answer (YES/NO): YES